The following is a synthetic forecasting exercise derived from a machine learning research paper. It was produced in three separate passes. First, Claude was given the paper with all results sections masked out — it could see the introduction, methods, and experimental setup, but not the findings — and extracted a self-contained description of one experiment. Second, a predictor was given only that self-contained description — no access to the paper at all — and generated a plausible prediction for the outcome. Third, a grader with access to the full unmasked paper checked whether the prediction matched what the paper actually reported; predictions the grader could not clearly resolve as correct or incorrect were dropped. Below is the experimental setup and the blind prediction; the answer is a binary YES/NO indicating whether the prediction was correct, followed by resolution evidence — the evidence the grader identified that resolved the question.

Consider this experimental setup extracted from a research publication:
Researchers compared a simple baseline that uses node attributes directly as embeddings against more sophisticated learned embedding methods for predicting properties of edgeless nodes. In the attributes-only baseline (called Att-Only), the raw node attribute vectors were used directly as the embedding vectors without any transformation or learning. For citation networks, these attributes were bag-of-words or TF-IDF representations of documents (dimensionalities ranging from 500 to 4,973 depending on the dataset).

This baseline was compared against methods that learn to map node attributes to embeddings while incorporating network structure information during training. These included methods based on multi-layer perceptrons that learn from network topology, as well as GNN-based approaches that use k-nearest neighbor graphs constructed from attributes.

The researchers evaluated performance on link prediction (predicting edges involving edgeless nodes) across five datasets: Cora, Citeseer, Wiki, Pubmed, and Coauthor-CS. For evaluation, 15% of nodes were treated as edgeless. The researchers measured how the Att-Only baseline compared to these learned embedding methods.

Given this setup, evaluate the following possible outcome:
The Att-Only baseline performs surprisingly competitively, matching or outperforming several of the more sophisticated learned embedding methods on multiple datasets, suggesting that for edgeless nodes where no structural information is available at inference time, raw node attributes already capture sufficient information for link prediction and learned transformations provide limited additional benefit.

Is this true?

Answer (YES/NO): NO